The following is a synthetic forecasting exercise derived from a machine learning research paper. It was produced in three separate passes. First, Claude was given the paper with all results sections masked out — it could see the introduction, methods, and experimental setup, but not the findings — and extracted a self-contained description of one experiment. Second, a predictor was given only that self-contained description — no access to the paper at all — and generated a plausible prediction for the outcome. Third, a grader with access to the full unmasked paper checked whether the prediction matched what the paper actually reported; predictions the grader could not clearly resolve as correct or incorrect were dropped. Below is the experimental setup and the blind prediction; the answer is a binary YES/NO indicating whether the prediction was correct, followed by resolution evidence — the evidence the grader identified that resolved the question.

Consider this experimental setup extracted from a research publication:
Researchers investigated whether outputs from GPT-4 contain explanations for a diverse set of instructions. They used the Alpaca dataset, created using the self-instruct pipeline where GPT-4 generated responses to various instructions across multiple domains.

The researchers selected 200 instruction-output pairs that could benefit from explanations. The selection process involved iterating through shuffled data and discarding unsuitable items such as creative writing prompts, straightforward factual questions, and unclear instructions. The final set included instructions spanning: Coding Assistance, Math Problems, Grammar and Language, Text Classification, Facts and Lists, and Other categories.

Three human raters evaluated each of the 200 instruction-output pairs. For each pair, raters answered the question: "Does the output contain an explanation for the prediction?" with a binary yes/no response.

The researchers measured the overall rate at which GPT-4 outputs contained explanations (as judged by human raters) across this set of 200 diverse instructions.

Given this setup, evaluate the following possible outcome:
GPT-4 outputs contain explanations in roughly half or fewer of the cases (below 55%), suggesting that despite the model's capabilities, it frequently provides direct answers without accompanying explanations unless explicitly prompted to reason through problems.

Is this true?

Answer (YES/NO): NO